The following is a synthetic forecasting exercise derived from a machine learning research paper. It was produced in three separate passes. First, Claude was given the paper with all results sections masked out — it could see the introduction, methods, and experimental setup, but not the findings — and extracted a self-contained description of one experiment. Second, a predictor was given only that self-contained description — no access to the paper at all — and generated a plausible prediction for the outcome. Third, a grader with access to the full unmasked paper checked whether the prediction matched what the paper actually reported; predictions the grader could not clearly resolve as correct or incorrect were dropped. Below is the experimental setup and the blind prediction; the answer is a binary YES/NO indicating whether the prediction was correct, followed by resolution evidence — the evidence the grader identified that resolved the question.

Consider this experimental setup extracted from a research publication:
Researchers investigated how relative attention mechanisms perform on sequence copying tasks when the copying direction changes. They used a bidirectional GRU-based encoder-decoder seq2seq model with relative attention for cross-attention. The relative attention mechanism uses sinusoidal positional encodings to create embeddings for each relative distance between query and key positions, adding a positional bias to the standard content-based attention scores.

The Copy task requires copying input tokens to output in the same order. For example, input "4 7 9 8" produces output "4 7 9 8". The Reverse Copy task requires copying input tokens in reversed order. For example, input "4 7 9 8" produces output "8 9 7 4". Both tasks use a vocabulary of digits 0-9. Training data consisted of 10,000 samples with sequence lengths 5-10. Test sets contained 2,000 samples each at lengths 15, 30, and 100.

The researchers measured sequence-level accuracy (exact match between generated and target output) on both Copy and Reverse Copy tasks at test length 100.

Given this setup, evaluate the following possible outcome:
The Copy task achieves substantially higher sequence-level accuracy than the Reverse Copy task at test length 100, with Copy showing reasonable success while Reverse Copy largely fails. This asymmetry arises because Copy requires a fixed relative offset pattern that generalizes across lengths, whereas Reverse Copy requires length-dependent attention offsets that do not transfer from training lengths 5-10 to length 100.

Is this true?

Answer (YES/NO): YES